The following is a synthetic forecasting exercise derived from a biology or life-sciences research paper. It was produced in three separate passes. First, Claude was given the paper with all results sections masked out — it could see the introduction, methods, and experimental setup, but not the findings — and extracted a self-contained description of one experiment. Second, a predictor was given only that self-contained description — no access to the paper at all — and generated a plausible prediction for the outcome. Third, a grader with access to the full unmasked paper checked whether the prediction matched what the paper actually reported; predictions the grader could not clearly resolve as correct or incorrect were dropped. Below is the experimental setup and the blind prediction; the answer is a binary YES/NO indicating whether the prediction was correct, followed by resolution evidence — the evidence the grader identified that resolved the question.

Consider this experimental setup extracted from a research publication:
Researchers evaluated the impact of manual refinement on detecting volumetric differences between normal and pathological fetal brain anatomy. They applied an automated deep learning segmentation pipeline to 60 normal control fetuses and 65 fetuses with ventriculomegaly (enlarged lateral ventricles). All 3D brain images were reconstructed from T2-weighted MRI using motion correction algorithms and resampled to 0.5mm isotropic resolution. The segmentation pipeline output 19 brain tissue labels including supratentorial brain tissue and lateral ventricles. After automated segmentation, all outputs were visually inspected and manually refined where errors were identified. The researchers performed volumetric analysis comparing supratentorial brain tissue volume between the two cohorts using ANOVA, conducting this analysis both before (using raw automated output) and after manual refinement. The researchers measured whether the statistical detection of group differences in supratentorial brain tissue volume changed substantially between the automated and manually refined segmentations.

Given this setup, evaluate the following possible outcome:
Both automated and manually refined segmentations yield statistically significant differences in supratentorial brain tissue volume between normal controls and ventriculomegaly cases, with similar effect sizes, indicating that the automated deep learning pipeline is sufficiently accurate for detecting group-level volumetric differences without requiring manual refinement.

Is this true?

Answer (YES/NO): YES